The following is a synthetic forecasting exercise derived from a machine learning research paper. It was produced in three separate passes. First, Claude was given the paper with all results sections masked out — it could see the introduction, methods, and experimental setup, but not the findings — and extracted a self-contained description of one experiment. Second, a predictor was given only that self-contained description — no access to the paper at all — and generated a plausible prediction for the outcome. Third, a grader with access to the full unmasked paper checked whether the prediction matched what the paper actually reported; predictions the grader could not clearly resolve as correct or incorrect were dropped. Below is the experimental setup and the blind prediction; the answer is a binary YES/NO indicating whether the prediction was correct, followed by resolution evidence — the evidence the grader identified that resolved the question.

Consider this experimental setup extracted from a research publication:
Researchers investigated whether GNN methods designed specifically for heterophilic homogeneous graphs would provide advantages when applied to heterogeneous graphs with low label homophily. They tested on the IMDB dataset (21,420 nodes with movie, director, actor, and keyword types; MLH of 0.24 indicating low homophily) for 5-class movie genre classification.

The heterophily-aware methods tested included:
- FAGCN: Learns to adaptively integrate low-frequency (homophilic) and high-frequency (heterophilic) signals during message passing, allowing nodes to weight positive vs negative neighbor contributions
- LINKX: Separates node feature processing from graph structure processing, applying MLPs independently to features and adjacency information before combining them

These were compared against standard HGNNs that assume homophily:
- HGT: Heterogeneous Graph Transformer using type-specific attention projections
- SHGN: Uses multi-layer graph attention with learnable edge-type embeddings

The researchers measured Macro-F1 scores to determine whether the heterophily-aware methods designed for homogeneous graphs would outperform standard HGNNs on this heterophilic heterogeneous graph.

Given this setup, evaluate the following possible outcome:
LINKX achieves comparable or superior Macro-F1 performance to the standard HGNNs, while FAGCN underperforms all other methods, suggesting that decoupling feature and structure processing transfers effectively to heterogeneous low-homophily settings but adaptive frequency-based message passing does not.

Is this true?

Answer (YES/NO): NO